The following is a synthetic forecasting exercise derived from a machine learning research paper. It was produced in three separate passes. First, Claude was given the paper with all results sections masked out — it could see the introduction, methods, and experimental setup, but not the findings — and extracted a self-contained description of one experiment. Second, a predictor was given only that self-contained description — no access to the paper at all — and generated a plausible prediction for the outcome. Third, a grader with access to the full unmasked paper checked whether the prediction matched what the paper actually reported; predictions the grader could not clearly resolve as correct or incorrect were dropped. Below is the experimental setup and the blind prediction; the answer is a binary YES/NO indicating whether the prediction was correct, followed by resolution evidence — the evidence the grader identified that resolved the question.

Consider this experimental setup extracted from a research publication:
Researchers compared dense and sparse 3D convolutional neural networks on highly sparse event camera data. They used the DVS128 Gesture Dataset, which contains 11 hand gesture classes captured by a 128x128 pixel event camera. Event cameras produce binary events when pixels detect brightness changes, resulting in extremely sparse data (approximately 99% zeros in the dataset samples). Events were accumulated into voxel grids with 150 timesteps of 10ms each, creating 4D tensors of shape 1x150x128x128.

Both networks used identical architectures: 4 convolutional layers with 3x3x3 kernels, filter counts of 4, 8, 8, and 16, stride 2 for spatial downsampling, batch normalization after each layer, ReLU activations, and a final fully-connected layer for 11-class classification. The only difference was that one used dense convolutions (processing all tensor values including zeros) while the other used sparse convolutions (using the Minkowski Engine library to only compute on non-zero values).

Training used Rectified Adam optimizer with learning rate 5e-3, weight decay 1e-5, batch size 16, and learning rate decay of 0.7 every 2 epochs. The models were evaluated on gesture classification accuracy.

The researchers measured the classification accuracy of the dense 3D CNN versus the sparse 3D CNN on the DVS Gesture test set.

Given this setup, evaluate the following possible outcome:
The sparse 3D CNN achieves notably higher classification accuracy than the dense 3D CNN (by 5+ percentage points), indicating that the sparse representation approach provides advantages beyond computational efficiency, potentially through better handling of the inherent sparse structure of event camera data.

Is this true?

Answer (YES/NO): NO